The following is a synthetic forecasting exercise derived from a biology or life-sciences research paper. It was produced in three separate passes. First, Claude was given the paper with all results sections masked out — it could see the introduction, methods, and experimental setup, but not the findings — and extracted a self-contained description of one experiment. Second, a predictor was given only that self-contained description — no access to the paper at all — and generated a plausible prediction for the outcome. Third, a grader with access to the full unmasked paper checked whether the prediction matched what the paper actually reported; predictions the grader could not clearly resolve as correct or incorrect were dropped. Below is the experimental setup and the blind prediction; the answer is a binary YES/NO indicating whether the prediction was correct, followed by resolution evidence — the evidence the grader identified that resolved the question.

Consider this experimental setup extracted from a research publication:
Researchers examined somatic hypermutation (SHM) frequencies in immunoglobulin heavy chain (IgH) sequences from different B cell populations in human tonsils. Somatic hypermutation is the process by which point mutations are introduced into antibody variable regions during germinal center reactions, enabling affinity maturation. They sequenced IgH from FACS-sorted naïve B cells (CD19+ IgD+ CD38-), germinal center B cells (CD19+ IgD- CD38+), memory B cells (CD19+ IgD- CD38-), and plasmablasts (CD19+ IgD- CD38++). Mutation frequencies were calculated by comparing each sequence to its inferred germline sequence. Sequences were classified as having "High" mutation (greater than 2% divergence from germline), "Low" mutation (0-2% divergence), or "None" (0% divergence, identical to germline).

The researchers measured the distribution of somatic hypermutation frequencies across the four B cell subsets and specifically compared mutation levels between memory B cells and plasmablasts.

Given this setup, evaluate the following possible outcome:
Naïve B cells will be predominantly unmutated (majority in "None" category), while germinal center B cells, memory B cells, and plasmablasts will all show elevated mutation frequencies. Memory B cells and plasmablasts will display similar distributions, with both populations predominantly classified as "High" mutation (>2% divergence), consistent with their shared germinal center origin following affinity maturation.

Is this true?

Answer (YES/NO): NO